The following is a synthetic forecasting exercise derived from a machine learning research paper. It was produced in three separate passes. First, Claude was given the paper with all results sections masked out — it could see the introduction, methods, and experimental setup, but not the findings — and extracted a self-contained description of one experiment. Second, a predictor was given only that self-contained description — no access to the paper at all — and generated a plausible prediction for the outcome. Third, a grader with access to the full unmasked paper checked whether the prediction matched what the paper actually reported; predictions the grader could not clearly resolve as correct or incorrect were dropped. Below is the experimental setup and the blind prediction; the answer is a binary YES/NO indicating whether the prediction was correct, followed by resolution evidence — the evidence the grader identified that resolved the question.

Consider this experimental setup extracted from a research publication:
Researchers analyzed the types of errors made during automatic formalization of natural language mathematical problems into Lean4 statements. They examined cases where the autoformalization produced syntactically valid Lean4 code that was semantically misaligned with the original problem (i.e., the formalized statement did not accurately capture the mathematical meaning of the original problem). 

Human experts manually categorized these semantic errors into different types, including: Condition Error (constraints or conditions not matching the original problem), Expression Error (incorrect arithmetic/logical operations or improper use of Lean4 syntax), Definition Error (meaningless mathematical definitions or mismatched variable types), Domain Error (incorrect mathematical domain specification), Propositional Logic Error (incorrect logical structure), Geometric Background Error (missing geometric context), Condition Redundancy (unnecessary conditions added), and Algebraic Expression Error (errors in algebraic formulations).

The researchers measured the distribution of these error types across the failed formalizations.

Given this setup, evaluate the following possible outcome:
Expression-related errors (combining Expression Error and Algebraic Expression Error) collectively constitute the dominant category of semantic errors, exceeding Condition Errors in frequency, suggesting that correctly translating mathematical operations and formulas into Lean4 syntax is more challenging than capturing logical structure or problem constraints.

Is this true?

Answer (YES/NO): NO